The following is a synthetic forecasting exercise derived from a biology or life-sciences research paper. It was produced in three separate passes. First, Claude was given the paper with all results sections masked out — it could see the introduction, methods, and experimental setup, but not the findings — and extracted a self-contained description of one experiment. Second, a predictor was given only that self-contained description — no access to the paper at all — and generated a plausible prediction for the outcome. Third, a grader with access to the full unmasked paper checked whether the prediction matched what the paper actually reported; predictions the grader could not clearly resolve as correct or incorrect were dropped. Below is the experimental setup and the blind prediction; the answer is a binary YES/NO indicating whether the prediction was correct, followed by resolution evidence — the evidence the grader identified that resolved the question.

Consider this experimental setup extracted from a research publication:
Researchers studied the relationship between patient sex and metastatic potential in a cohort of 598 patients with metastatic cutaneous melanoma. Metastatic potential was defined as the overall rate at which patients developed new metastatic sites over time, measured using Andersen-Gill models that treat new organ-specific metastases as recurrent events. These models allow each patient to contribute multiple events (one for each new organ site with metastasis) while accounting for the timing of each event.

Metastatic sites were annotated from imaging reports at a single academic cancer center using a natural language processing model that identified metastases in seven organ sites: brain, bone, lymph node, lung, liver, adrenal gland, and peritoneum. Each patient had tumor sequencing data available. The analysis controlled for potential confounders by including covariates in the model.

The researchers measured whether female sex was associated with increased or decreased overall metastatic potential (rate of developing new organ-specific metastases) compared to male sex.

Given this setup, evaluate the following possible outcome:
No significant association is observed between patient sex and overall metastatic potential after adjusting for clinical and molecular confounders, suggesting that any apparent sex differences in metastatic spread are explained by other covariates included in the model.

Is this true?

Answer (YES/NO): NO